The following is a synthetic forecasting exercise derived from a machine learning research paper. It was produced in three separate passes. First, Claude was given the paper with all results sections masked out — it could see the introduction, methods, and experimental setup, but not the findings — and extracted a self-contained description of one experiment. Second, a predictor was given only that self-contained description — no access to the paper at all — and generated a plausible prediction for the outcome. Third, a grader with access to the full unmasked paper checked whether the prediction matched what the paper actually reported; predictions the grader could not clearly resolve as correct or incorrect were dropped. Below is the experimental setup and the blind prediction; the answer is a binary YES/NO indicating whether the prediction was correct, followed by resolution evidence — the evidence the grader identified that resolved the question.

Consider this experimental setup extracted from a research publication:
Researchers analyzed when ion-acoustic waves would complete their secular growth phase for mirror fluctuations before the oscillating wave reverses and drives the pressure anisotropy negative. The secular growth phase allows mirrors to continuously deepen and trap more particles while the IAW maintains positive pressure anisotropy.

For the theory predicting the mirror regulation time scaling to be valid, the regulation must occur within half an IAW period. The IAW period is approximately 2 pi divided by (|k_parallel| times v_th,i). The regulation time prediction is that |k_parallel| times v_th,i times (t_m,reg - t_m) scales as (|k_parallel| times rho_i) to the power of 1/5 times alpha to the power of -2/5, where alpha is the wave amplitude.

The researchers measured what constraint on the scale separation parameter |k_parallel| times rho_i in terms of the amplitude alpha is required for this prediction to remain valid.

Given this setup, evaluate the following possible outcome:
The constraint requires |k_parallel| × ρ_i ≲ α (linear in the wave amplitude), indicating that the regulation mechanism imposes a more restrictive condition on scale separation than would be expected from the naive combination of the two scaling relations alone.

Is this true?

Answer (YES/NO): NO